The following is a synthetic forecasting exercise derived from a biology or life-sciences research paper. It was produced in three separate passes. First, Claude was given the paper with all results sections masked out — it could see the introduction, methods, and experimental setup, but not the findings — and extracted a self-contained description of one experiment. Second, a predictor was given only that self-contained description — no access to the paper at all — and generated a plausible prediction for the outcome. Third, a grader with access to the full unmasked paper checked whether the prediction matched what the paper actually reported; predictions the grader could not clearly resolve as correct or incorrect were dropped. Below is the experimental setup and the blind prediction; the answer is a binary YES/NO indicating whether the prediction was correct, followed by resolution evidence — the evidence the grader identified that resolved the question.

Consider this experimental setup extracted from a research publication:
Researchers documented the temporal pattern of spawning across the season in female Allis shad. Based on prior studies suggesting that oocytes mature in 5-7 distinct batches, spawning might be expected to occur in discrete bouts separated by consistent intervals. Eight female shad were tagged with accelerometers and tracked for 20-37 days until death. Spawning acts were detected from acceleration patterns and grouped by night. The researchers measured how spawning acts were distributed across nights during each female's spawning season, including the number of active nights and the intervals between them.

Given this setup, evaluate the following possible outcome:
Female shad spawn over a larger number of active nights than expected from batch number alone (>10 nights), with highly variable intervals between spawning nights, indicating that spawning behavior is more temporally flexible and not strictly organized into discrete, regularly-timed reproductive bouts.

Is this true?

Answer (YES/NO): NO